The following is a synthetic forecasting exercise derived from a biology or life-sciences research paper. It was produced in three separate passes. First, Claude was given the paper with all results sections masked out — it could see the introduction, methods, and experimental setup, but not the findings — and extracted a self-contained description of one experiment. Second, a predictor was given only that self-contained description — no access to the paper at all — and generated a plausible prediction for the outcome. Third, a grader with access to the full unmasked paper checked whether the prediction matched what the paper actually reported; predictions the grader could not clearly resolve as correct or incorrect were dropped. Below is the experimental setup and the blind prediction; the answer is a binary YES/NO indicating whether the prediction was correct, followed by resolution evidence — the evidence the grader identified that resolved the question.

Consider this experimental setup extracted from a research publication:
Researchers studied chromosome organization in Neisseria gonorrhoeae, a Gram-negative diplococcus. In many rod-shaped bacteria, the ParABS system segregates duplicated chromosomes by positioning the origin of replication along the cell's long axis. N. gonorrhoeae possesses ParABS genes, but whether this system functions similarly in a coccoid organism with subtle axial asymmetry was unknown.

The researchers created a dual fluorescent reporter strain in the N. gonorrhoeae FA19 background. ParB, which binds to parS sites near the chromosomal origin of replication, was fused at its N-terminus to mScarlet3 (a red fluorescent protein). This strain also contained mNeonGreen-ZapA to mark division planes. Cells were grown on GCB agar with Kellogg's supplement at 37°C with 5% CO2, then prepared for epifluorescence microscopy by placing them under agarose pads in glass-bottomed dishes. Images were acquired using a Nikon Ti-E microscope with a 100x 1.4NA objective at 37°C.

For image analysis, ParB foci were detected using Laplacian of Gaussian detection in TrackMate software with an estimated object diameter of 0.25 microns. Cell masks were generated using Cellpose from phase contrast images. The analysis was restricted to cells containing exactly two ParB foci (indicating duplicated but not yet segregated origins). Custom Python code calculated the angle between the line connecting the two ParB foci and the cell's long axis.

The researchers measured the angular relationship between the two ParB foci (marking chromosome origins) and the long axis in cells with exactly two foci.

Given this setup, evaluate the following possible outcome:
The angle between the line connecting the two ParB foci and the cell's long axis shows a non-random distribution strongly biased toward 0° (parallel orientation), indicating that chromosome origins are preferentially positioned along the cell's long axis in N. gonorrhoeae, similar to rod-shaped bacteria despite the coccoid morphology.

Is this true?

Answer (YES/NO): YES